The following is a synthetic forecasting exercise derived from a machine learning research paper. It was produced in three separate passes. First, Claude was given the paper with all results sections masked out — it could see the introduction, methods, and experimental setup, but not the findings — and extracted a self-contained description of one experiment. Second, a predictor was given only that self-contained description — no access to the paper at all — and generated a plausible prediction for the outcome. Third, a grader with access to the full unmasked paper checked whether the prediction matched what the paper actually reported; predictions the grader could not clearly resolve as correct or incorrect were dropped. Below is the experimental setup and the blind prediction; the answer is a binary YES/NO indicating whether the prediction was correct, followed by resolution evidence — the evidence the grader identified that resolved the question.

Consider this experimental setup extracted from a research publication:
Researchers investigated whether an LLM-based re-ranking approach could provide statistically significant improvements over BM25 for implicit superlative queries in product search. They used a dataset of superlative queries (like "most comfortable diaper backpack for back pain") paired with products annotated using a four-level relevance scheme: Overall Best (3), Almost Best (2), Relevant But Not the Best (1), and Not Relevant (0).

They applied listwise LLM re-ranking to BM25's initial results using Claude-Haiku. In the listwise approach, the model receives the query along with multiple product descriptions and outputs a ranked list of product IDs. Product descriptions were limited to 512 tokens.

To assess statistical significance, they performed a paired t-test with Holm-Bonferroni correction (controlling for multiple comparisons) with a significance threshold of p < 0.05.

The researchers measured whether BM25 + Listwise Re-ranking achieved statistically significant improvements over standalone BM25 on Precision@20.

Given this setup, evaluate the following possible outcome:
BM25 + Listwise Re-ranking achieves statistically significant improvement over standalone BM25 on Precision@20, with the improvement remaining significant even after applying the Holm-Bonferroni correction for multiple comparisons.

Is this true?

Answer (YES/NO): NO